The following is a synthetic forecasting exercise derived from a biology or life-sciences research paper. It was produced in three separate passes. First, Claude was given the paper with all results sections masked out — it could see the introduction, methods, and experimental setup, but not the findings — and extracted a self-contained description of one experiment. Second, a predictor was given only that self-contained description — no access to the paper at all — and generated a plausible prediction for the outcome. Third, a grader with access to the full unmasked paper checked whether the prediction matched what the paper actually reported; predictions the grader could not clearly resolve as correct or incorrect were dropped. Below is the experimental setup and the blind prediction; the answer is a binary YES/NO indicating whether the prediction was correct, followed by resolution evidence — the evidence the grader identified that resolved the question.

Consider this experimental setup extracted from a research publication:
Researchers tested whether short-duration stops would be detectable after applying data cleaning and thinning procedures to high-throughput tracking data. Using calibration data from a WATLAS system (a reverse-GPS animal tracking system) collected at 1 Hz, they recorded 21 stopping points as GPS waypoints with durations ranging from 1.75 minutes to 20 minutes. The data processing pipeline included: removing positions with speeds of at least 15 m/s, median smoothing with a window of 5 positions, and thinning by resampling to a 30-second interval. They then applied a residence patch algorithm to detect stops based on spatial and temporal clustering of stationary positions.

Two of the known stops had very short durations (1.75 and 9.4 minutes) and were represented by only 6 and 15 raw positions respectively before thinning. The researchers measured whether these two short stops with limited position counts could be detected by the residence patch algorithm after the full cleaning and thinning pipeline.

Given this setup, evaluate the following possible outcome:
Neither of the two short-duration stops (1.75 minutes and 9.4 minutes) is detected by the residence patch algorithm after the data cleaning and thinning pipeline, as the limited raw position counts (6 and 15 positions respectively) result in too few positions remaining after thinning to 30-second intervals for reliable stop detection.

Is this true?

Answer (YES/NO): YES